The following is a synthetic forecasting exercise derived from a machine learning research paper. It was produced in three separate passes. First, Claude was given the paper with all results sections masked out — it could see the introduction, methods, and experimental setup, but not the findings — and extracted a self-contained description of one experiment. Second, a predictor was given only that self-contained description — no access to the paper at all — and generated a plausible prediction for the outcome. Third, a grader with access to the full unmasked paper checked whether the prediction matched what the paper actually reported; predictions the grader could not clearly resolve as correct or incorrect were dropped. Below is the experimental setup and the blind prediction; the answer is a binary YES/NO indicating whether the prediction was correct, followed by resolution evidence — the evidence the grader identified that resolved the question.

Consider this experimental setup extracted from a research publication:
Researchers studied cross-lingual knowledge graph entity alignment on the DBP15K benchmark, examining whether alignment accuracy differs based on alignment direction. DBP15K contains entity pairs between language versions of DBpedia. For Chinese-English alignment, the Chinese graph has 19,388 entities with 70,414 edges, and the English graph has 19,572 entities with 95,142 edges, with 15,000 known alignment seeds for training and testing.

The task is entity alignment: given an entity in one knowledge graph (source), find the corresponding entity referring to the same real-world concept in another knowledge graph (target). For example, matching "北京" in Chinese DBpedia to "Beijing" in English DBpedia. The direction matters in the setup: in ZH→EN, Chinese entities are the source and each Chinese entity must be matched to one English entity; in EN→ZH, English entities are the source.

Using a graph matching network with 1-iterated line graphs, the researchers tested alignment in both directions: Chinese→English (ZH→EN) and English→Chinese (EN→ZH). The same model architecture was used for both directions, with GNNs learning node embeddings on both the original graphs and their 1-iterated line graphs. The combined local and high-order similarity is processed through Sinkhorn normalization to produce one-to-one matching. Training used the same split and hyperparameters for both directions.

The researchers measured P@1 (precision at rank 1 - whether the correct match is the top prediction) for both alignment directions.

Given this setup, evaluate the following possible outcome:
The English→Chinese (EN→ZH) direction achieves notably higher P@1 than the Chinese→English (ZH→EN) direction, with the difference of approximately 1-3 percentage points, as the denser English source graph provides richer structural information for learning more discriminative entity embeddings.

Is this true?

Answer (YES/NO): NO